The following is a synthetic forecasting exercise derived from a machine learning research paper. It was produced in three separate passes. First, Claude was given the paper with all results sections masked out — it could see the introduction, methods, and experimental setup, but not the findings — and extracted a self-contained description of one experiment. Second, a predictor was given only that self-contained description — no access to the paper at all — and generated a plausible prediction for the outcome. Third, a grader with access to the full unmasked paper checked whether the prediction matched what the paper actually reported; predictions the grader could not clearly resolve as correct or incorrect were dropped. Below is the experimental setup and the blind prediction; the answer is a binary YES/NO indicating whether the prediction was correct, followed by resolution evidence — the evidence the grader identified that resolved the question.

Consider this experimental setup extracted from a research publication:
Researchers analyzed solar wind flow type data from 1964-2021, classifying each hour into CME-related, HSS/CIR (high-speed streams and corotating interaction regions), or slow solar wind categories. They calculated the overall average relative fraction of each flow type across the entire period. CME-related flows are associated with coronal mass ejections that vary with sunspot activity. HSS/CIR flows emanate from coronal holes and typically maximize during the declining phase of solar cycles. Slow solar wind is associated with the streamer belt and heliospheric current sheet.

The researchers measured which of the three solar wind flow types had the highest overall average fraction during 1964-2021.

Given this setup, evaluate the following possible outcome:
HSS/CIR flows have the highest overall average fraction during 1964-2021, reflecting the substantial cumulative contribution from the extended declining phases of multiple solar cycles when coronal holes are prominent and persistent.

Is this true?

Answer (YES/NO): YES